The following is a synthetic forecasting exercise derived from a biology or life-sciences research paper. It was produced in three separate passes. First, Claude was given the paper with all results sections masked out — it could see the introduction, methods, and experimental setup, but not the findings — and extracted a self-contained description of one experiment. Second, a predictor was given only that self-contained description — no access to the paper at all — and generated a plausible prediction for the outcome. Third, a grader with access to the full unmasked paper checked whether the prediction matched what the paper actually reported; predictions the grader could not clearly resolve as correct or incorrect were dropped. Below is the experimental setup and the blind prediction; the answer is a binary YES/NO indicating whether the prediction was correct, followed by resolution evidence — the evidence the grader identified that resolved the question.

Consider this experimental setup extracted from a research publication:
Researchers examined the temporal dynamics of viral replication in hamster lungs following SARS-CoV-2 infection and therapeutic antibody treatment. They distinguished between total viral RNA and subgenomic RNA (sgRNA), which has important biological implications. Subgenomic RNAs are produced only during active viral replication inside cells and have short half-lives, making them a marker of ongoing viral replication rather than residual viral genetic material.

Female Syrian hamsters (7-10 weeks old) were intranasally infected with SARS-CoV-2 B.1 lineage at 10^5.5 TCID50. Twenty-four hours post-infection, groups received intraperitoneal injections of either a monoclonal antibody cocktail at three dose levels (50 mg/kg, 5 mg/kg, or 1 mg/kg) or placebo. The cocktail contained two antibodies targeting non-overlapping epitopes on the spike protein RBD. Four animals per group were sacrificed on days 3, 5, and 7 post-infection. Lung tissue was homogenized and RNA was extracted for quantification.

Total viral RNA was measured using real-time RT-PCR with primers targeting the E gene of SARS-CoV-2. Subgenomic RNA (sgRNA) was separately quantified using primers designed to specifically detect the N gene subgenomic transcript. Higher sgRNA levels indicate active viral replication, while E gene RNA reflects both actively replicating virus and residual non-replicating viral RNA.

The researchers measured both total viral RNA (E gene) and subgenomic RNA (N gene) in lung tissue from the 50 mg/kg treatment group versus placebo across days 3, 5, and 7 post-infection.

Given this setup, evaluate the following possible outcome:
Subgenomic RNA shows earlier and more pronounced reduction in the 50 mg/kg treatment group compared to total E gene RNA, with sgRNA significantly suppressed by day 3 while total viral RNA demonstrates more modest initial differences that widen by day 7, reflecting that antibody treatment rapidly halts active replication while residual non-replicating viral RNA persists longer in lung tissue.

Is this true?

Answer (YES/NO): NO